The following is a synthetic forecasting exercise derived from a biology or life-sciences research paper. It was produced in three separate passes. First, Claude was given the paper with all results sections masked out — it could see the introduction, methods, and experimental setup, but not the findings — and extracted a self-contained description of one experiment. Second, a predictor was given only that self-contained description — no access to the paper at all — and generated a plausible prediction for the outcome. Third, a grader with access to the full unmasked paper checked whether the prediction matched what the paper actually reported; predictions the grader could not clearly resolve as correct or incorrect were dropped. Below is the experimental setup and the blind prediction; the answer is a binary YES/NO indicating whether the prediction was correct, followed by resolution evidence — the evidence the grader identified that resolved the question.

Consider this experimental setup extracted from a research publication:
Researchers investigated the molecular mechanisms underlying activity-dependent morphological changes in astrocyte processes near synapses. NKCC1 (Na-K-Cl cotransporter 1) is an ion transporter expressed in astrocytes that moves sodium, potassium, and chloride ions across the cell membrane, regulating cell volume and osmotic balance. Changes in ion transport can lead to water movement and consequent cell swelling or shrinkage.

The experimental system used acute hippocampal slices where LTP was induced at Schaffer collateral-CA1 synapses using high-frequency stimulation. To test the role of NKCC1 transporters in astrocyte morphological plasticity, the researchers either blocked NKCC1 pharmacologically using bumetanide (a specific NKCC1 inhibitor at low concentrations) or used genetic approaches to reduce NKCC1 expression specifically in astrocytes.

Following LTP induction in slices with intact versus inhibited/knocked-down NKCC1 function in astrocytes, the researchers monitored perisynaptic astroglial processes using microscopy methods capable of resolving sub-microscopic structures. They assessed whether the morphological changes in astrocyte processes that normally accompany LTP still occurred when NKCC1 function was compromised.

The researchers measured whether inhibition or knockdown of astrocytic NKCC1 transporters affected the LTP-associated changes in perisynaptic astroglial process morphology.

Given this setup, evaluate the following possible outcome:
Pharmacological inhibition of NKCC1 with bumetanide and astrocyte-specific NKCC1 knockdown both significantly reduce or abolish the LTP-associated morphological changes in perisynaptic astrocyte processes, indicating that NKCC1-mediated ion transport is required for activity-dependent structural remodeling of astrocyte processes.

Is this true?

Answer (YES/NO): NO